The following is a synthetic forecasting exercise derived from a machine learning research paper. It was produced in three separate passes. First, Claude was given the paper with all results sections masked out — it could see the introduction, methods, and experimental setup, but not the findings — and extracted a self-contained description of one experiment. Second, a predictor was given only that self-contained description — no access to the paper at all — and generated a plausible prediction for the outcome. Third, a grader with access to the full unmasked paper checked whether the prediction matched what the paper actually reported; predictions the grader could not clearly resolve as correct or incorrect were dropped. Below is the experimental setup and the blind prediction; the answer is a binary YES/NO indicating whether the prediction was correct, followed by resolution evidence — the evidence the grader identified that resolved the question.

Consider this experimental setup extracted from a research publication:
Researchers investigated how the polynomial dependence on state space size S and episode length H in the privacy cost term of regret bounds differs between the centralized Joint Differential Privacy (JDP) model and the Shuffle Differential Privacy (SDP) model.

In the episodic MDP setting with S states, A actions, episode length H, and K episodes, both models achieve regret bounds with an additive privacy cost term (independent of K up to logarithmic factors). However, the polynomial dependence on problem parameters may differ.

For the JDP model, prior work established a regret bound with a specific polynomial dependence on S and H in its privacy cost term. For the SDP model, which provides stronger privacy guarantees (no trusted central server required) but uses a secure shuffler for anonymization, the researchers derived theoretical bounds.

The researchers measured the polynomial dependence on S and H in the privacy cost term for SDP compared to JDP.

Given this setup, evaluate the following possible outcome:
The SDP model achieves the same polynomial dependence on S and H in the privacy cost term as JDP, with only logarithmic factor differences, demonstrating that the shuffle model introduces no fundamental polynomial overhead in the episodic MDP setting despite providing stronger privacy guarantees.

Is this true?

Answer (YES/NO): NO